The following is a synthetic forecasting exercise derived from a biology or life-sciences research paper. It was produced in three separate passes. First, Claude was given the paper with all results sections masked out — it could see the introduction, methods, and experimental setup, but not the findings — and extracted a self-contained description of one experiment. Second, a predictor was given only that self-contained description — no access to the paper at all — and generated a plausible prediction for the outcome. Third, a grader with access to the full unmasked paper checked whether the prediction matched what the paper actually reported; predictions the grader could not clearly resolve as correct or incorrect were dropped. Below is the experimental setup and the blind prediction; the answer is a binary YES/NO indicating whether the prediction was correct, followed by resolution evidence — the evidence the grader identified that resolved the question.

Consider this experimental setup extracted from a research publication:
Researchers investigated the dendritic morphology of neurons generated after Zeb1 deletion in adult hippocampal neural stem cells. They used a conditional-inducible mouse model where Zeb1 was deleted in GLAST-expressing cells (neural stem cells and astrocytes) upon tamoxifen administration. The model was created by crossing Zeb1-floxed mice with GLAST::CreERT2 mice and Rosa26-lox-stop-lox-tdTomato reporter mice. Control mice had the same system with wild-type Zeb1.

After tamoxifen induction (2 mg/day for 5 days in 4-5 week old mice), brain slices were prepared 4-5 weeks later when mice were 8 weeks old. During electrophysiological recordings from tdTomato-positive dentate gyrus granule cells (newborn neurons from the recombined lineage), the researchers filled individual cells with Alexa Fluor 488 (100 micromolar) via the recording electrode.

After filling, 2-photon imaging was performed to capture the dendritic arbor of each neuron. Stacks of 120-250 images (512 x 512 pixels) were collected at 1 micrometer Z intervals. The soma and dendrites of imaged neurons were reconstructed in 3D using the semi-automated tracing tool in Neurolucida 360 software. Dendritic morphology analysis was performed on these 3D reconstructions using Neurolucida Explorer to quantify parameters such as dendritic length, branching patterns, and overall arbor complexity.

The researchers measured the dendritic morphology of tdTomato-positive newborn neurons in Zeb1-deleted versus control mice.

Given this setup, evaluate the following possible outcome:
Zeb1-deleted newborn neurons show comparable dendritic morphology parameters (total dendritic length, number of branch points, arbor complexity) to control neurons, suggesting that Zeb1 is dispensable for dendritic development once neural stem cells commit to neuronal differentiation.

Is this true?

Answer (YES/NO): YES